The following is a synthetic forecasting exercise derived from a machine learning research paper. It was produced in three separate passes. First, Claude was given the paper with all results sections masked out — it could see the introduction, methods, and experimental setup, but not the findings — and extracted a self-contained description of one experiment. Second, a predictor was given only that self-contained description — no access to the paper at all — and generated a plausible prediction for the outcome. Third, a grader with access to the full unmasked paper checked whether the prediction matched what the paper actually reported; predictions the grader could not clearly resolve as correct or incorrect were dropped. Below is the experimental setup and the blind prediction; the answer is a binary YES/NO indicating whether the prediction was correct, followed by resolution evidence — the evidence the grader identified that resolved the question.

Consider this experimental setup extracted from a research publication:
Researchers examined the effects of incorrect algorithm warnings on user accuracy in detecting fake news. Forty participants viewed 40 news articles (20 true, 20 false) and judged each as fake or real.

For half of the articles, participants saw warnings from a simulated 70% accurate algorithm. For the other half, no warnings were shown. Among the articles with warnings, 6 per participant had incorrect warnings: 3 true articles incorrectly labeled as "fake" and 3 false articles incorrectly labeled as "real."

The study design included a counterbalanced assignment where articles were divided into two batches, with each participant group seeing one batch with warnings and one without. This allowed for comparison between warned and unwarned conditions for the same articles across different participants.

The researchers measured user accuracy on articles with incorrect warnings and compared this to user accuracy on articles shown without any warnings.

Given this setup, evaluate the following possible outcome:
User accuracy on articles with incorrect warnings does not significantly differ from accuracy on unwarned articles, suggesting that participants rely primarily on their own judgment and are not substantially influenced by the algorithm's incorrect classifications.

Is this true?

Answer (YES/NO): NO